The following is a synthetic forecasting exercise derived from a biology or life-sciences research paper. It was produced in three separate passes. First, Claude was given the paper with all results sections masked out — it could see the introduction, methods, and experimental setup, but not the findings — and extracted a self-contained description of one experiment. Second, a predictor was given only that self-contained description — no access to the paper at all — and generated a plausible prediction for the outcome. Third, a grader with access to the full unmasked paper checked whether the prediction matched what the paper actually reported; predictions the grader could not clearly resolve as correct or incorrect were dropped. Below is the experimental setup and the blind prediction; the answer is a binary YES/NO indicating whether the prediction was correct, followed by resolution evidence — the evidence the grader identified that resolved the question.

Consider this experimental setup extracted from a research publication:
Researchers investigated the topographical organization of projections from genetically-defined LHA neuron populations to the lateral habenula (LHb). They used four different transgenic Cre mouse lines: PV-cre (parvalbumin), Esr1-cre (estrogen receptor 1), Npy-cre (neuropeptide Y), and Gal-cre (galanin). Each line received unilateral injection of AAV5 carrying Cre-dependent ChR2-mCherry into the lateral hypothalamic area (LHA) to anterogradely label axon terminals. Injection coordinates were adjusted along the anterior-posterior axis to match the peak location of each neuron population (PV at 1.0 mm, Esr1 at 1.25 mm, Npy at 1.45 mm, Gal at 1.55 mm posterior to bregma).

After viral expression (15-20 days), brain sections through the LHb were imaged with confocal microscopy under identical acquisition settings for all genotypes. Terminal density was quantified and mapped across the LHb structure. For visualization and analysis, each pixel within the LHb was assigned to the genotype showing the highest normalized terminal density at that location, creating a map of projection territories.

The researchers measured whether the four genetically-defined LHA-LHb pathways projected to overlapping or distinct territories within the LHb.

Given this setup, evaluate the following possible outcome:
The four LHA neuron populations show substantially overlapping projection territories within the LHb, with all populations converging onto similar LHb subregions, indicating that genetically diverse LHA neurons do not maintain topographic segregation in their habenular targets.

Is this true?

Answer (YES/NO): NO